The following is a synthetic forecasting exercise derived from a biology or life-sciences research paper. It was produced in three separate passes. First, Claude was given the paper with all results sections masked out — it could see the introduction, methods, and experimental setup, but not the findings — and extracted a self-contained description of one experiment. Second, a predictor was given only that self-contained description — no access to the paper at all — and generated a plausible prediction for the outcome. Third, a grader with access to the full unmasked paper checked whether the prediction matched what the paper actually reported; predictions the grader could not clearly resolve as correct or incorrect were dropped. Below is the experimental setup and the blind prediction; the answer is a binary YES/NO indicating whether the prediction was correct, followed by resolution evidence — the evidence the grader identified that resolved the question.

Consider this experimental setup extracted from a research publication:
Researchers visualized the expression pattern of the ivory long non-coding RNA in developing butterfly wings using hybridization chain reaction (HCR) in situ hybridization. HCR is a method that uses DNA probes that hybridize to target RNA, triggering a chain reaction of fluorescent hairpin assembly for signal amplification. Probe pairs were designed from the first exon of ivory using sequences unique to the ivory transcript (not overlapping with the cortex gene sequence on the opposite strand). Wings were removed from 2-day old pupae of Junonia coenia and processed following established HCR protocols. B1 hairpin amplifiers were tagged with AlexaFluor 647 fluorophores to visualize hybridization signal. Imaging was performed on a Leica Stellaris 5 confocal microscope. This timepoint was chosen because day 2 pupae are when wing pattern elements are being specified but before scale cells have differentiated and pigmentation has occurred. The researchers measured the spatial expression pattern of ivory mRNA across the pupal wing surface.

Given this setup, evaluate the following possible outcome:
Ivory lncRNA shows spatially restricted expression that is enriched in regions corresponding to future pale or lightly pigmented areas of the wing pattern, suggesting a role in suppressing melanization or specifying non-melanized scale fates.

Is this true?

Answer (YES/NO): NO